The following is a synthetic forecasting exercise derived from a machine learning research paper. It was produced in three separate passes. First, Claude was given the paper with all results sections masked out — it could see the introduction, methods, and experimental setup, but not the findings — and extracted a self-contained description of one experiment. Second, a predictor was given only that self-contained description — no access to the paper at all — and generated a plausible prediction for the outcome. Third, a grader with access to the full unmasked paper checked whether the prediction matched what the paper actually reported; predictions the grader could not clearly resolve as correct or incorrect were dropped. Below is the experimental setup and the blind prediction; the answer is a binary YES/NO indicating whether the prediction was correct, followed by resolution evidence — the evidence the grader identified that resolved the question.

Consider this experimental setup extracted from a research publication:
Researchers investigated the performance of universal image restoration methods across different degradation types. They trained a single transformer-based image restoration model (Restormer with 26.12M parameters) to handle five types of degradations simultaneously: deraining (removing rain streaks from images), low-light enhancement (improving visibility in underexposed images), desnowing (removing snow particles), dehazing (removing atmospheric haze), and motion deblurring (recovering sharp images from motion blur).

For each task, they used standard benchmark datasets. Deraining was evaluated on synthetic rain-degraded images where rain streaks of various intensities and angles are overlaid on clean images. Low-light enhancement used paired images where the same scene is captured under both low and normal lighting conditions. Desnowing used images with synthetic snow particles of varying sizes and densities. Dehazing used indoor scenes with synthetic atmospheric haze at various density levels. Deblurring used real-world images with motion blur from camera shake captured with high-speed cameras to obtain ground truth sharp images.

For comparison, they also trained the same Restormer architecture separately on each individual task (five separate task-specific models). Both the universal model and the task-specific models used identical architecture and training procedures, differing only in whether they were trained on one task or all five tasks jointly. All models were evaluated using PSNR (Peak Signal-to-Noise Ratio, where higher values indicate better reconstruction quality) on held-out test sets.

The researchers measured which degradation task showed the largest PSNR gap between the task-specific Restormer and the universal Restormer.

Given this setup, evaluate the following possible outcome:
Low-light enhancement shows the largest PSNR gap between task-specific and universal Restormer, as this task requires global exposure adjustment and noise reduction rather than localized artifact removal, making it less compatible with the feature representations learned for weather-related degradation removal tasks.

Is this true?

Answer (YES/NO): NO